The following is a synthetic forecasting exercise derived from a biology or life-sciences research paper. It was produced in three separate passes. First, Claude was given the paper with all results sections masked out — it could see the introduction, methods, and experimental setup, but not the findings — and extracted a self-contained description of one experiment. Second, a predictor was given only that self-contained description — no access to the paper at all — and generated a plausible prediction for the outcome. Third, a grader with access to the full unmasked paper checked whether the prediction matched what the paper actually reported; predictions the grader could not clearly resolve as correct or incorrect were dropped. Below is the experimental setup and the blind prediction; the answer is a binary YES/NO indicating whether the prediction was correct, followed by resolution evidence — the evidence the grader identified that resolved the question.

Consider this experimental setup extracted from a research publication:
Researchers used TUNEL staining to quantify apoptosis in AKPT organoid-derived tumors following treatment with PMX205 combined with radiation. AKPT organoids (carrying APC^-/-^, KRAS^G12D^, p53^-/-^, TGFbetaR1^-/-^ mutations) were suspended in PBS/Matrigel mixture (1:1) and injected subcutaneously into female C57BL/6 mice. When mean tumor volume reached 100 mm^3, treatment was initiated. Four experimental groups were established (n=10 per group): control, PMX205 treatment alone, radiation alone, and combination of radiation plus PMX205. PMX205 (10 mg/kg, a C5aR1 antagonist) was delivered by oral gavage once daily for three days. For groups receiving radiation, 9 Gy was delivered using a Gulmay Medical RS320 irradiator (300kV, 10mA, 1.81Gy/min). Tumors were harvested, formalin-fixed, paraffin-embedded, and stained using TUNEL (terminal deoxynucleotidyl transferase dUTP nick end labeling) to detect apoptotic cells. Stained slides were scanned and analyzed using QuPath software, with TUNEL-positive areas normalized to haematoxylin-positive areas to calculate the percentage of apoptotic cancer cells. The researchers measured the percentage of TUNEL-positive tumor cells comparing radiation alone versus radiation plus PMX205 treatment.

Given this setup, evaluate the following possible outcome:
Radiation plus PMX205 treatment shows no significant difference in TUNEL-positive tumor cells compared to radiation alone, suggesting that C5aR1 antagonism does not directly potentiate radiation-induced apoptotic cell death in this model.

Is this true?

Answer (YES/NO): NO